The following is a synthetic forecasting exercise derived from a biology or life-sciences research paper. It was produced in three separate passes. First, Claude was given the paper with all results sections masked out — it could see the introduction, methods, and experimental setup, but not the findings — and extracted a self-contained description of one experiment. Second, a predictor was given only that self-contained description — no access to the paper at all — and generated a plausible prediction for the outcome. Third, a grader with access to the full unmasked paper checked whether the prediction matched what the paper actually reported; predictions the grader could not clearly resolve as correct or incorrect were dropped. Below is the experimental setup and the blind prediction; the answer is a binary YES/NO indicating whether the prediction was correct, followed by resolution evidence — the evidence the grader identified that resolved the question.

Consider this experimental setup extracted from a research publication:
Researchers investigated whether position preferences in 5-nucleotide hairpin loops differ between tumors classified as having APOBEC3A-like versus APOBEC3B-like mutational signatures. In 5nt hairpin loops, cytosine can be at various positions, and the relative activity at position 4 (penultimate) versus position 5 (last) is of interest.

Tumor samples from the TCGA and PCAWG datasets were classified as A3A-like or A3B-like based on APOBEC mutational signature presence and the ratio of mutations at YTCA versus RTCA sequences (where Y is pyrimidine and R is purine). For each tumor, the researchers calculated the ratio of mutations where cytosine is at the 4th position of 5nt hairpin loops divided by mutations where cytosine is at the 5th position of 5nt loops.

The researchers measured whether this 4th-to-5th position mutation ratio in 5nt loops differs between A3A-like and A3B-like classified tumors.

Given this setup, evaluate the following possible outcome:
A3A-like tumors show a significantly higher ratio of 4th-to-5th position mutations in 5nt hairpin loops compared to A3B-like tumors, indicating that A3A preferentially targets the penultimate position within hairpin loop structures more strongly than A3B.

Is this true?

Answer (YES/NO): YES